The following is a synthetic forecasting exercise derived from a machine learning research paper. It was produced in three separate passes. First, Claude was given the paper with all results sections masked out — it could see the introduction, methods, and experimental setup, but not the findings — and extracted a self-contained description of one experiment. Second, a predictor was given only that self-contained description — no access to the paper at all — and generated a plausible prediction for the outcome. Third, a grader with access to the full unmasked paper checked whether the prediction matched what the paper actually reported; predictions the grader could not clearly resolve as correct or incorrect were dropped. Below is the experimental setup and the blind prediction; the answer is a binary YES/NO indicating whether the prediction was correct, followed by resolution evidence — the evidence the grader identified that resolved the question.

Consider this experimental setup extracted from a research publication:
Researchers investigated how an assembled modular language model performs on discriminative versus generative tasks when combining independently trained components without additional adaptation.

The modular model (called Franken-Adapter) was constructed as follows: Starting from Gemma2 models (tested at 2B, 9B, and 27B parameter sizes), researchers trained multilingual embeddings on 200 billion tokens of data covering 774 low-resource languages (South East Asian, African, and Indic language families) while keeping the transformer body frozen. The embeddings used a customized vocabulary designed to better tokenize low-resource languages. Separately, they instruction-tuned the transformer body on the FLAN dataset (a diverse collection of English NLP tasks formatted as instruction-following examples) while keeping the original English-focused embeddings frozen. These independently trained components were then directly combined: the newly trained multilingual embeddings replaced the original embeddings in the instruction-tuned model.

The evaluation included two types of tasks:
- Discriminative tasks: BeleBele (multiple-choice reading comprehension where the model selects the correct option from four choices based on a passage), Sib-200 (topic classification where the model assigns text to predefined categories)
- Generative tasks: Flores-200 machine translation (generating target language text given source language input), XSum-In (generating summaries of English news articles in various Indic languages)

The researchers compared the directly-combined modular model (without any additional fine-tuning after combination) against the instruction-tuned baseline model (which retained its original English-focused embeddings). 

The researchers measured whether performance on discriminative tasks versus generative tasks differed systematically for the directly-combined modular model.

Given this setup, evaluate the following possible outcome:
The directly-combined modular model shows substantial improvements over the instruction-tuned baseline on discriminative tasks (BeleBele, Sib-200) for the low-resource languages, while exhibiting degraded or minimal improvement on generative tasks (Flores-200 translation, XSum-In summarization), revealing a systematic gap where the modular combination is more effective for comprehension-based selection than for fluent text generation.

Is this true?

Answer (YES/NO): YES